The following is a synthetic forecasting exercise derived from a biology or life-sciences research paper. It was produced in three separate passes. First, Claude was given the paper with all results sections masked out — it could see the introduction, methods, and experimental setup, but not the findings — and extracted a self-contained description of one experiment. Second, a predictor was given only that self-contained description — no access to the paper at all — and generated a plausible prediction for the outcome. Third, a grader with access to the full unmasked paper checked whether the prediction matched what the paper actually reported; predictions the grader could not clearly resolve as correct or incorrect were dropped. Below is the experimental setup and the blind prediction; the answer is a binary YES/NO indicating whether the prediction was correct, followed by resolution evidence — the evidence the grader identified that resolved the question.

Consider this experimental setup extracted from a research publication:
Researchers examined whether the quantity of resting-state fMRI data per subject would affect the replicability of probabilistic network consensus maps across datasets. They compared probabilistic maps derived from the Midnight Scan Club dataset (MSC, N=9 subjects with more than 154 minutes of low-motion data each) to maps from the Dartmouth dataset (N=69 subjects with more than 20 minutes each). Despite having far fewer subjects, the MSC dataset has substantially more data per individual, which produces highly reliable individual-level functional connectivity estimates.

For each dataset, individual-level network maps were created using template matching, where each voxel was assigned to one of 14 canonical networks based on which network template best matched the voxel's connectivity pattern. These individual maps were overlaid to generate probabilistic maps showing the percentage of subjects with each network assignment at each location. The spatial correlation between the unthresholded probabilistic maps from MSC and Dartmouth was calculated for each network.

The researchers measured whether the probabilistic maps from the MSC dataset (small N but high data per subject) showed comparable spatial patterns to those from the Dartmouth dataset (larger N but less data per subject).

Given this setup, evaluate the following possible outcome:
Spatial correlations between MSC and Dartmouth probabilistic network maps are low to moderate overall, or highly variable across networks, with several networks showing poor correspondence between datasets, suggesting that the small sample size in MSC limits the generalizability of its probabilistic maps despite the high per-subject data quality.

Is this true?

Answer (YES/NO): NO